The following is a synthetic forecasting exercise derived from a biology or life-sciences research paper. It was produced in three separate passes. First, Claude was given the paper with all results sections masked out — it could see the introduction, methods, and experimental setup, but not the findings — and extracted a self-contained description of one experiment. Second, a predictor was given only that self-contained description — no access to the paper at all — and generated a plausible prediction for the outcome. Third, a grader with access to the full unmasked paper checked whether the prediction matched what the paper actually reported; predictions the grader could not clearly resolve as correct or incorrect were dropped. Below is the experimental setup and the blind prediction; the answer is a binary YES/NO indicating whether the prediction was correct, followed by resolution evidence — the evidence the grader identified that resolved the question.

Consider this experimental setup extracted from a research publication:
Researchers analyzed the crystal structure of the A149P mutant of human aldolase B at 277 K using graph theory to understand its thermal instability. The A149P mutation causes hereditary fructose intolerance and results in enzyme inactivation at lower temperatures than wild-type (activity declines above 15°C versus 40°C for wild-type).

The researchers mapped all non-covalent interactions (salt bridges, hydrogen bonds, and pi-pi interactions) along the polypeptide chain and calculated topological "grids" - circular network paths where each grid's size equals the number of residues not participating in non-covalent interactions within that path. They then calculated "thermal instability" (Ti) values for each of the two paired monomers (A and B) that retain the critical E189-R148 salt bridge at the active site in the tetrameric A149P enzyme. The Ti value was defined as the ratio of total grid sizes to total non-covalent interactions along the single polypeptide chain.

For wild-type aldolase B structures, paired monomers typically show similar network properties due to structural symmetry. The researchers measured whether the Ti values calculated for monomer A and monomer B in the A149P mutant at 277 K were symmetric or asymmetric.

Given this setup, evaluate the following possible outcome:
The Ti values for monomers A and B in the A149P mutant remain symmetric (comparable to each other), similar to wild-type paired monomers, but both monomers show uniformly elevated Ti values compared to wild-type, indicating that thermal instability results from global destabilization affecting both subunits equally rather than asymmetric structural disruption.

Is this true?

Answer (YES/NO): NO